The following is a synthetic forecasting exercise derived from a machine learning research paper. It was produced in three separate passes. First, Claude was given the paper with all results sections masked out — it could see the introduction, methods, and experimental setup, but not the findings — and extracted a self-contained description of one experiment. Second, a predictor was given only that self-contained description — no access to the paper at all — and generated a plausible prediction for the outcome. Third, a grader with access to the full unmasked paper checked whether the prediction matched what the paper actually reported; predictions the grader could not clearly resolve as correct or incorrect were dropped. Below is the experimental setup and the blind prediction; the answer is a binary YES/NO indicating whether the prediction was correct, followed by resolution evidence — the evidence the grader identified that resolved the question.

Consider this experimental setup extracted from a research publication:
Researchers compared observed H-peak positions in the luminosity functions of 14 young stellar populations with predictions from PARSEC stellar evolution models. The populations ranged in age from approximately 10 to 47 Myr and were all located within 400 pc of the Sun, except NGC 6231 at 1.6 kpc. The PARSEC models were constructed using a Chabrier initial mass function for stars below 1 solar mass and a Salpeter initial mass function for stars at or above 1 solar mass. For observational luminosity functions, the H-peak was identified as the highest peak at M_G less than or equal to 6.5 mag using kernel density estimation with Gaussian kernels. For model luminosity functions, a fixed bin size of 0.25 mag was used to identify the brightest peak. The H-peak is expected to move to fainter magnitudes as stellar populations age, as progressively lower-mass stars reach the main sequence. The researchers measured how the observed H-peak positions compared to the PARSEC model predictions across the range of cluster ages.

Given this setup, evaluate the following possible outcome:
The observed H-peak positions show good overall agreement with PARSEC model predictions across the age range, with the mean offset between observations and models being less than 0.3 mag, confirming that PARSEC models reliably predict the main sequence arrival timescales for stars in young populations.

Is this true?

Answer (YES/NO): NO